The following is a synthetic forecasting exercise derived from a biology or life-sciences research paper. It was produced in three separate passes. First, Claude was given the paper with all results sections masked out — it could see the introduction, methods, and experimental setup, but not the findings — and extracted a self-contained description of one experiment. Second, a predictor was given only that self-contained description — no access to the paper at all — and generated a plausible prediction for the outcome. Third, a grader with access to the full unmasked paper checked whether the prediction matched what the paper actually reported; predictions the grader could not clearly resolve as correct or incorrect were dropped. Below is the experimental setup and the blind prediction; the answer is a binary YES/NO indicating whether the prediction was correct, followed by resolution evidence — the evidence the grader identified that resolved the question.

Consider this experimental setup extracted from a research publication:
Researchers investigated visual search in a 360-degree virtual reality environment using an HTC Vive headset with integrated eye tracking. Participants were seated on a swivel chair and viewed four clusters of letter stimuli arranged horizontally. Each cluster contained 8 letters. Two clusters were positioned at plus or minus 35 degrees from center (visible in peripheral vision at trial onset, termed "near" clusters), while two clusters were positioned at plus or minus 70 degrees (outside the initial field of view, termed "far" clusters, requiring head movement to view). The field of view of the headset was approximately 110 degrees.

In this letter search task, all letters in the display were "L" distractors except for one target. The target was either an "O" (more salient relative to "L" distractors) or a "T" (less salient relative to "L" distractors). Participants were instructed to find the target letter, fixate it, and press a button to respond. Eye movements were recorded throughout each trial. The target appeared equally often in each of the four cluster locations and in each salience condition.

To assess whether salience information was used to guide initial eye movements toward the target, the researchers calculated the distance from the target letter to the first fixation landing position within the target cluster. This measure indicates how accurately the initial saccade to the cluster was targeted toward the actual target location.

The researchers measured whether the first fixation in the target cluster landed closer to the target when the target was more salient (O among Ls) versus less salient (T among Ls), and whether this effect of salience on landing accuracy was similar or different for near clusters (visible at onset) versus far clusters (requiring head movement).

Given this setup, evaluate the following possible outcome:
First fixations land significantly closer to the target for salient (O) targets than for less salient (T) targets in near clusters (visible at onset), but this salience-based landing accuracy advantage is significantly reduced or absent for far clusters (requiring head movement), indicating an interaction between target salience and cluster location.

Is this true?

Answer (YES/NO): NO